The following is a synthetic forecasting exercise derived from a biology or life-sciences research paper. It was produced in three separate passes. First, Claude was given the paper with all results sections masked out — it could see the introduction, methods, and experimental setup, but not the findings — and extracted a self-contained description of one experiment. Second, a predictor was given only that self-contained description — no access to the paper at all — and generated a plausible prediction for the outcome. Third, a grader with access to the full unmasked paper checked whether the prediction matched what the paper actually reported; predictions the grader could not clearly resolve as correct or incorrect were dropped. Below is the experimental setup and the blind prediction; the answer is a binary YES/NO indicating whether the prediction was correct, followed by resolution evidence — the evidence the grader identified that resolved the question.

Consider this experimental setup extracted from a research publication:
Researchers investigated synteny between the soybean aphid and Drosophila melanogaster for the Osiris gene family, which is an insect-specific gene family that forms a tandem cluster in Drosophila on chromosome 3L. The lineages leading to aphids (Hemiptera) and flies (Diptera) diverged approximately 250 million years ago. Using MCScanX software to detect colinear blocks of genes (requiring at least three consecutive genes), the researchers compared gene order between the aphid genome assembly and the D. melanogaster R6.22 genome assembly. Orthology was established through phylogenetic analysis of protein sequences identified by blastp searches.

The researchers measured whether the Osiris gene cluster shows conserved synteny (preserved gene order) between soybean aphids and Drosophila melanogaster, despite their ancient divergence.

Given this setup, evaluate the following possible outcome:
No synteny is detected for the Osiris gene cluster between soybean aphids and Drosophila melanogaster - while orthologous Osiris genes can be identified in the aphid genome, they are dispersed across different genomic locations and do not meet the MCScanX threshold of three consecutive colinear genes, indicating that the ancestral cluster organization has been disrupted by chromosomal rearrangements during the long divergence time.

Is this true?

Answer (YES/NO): NO